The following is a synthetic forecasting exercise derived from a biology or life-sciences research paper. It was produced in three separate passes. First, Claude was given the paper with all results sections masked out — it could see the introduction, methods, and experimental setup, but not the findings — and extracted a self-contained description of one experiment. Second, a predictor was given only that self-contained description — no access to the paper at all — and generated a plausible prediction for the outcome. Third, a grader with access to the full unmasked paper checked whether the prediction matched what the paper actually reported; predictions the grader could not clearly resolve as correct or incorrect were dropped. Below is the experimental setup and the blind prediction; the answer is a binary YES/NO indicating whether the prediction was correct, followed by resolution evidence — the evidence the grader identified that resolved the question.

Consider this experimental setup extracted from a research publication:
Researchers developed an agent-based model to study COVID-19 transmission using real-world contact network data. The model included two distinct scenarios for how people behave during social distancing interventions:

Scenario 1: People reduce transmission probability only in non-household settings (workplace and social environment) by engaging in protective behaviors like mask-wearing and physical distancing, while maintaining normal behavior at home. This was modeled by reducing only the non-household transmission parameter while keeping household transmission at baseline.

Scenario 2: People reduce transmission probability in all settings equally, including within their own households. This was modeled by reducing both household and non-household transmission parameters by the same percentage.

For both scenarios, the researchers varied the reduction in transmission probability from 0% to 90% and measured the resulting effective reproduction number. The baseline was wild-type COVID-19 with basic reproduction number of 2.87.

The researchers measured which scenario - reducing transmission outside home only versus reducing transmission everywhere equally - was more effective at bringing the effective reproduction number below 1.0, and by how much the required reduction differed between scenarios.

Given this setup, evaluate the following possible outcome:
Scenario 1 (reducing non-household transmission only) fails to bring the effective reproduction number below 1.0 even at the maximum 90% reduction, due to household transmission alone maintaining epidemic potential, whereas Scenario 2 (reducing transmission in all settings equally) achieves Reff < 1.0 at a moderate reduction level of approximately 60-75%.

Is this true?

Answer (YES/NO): NO